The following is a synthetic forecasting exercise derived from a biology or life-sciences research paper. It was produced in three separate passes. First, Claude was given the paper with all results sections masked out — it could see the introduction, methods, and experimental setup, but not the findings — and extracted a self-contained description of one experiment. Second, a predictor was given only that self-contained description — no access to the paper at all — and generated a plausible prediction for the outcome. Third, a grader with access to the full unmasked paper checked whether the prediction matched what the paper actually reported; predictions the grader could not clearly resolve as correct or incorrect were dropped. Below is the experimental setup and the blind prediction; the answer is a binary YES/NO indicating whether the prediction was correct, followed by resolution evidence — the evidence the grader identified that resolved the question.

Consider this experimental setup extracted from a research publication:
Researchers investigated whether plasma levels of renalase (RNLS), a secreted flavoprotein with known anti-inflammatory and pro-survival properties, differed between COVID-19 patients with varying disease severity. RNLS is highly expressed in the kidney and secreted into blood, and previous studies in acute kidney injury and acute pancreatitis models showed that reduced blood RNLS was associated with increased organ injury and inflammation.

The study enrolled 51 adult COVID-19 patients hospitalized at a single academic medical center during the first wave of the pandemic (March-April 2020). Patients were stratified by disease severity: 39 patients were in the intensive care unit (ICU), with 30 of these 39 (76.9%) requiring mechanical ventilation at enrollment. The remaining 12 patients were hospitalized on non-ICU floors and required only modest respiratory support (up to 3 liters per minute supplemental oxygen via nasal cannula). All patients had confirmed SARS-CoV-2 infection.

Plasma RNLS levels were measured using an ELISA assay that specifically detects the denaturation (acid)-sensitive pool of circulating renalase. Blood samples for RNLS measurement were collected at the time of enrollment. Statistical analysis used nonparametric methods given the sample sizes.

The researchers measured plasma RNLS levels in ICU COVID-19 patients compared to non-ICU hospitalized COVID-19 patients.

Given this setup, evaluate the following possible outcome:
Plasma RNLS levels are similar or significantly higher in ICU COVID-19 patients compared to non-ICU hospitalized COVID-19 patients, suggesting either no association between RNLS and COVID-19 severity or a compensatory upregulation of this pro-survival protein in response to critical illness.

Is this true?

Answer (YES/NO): NO